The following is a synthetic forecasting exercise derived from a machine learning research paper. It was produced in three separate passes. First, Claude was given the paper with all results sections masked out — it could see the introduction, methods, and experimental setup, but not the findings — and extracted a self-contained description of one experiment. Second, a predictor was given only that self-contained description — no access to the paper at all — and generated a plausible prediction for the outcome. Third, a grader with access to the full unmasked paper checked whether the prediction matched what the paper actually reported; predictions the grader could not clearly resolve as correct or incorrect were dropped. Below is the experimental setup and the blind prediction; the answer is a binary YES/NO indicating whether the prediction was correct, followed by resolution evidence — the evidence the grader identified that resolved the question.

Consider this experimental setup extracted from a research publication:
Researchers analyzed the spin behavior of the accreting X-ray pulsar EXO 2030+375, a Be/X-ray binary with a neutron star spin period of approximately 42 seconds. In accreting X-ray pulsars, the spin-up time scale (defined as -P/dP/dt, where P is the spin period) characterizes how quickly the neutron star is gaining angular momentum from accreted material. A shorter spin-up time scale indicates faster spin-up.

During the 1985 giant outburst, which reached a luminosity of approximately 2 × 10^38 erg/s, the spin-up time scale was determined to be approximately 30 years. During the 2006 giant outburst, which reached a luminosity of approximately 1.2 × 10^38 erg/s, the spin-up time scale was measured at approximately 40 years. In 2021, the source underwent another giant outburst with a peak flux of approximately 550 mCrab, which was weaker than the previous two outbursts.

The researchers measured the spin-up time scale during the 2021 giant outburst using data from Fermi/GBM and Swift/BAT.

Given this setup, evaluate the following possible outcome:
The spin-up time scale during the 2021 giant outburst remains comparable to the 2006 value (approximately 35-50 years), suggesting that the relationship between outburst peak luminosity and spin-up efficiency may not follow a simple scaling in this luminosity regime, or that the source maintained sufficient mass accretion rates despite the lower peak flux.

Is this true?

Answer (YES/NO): NO